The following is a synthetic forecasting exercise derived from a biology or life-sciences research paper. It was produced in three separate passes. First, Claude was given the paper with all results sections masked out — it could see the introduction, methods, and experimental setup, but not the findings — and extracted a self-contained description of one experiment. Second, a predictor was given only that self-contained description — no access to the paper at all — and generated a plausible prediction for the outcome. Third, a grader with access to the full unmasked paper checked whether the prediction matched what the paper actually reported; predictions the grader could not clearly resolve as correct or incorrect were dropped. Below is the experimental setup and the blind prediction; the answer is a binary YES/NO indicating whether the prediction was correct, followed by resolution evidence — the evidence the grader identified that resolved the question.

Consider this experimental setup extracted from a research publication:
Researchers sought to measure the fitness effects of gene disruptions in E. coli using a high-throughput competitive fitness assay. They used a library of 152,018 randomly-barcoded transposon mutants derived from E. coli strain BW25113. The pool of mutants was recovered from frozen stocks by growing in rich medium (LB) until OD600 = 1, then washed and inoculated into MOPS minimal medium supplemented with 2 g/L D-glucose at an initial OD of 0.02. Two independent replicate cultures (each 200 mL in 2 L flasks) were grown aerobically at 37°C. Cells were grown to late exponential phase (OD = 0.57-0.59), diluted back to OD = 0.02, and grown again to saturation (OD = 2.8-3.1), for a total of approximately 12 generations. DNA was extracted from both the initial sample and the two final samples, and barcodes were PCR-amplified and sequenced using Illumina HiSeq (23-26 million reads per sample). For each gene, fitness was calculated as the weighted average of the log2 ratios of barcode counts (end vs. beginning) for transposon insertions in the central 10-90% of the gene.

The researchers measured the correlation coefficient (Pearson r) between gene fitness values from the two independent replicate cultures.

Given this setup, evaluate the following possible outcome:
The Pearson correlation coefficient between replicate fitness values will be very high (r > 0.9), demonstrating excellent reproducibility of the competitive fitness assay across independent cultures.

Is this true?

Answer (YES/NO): YES